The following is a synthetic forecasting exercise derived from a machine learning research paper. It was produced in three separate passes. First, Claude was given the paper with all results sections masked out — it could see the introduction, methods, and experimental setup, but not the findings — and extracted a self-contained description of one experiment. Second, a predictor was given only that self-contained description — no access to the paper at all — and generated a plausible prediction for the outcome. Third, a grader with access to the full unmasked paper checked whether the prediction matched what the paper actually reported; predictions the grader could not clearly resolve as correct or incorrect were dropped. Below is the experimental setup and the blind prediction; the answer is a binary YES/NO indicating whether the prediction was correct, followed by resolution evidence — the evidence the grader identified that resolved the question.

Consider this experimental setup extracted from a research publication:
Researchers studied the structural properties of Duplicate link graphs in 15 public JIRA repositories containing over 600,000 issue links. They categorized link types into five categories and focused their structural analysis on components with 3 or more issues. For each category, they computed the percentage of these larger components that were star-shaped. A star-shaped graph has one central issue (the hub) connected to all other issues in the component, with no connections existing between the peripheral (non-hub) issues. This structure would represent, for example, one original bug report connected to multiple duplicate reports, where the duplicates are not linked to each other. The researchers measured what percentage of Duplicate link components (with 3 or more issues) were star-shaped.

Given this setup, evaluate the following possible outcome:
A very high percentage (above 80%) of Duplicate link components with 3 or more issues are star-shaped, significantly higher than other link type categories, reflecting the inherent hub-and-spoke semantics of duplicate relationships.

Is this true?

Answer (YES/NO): NO